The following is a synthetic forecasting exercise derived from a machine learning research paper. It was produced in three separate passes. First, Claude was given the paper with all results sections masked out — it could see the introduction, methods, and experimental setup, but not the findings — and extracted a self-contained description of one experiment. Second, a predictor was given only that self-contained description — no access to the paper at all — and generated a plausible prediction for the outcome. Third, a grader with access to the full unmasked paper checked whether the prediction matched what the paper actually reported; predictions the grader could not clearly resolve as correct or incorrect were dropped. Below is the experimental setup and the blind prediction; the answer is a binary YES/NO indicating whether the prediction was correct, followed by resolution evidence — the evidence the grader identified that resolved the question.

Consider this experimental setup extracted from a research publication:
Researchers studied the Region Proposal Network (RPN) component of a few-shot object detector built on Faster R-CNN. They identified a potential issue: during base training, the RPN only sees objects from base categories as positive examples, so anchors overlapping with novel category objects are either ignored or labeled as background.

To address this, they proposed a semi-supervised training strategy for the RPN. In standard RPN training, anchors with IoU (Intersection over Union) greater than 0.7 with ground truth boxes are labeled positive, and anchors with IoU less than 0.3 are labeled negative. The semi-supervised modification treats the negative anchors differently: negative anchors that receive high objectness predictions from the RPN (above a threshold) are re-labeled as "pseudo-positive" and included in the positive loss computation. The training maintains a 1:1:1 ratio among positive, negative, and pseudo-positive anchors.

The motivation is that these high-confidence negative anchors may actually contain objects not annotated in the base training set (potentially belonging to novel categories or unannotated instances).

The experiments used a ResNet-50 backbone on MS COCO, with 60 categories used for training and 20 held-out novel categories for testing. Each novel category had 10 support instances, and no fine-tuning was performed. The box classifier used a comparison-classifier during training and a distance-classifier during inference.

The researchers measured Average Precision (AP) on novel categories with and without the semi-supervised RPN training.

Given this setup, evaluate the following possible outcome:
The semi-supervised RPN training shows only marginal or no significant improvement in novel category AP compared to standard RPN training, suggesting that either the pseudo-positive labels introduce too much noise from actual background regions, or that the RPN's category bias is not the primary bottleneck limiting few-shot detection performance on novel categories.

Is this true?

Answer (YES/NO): NO